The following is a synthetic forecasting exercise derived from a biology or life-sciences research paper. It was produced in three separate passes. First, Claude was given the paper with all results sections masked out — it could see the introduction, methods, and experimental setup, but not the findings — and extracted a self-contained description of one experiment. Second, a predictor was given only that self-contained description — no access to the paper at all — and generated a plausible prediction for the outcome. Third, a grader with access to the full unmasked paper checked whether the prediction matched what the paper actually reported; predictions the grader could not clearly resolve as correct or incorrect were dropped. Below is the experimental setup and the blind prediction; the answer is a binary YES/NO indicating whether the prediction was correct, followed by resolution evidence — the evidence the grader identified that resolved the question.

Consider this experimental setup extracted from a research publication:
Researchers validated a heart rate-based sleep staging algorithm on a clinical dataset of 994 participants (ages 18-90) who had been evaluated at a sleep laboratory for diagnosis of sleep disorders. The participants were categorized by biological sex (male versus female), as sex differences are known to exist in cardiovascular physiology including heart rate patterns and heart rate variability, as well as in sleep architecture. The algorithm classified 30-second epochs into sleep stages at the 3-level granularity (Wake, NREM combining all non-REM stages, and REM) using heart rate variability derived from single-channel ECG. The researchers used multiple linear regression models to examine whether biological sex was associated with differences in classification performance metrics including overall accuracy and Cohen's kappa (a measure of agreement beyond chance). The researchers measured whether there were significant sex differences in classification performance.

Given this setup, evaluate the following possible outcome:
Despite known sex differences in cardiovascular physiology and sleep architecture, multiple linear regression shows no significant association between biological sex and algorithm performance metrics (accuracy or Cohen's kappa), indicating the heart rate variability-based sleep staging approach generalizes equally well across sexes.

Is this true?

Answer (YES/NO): YES